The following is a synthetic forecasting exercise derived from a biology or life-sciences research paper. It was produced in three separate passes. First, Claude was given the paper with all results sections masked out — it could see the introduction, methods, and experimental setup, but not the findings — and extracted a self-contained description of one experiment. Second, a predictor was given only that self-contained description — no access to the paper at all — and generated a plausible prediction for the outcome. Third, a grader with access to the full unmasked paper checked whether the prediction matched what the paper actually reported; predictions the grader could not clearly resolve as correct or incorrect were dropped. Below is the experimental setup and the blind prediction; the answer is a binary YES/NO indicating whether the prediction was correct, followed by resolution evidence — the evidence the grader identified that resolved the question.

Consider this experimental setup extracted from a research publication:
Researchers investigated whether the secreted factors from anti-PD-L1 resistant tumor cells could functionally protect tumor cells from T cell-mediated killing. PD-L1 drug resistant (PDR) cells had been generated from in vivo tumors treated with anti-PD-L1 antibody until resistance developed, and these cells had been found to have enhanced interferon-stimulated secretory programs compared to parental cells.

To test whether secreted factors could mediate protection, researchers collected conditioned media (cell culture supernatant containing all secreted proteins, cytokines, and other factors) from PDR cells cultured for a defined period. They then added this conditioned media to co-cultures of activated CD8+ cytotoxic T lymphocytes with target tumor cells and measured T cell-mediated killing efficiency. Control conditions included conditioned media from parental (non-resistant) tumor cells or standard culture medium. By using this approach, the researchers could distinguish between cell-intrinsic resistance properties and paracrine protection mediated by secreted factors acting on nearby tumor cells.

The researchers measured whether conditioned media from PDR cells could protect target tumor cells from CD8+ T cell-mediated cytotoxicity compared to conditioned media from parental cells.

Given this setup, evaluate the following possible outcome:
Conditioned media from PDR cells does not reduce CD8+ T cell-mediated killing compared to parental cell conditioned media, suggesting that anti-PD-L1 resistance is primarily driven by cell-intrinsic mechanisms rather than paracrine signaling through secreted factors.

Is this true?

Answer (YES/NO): NO